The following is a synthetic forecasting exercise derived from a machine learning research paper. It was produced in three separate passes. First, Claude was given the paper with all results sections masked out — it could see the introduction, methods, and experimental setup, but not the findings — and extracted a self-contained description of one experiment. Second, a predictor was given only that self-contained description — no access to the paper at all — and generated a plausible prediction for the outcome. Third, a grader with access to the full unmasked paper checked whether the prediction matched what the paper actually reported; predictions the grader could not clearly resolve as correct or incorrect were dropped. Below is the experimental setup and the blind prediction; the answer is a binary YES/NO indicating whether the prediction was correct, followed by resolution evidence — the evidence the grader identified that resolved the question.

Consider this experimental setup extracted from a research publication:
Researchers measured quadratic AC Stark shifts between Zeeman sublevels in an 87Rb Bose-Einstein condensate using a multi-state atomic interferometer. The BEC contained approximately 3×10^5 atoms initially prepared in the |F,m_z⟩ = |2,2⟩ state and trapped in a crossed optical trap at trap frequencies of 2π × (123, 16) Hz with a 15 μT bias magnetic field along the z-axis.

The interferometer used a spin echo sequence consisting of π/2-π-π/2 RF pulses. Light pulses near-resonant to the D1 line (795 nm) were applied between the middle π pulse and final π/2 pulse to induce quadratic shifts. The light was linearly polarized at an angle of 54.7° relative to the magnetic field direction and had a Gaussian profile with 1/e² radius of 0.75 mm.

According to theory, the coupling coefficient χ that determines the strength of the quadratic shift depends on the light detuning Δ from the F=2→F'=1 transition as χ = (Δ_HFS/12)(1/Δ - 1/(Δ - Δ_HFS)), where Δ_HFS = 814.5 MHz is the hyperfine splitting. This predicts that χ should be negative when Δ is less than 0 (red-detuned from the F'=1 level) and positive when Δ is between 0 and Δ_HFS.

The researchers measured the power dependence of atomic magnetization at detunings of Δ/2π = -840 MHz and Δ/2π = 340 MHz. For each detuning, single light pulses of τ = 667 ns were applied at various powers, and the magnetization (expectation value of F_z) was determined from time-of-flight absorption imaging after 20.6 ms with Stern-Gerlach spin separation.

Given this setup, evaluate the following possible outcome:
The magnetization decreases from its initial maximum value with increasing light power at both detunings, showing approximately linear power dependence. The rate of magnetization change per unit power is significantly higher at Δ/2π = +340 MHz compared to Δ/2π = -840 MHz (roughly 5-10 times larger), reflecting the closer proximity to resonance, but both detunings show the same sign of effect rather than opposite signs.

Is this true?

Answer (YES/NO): NO